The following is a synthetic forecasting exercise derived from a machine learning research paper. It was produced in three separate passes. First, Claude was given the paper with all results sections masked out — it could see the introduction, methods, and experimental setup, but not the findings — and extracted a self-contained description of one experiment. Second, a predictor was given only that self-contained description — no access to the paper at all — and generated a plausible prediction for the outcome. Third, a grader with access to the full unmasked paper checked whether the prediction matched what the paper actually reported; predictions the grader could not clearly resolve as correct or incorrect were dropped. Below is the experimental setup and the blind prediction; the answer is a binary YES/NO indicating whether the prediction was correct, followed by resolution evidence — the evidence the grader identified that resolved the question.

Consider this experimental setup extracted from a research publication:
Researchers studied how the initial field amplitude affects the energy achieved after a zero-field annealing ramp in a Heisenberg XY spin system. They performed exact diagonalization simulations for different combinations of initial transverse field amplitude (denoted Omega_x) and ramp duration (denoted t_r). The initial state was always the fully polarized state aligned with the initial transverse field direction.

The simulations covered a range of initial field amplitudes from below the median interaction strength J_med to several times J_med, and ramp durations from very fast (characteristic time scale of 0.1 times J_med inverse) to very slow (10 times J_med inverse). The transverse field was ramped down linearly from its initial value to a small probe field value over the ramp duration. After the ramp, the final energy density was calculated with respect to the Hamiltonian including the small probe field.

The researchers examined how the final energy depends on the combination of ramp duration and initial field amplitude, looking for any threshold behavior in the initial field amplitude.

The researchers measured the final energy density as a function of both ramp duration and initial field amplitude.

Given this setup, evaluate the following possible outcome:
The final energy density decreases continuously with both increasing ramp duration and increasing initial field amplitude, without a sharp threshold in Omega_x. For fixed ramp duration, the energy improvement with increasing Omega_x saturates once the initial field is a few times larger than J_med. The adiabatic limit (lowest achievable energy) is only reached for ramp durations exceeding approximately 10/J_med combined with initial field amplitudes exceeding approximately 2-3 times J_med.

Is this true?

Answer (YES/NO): NO